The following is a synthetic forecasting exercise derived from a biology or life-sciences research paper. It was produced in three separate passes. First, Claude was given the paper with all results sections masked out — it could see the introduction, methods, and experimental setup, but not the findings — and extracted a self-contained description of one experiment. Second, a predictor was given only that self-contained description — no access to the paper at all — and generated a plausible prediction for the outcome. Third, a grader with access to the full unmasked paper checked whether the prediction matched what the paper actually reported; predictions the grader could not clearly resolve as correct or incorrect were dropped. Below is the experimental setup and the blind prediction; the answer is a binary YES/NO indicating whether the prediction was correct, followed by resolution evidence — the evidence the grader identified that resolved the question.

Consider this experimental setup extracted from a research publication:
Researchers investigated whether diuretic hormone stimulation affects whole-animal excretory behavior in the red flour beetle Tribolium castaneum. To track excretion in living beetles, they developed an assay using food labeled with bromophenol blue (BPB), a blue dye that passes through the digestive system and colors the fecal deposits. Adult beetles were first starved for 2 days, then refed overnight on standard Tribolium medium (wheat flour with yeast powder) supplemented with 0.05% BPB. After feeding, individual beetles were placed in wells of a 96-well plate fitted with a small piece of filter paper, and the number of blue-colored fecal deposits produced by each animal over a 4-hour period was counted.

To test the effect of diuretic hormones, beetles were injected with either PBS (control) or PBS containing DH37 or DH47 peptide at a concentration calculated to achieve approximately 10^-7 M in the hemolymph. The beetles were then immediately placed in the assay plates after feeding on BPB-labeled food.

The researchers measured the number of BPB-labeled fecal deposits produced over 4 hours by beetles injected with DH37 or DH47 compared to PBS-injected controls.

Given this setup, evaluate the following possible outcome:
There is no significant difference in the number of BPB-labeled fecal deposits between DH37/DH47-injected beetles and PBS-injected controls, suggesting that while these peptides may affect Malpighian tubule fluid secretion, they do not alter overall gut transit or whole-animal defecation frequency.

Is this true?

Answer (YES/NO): NO